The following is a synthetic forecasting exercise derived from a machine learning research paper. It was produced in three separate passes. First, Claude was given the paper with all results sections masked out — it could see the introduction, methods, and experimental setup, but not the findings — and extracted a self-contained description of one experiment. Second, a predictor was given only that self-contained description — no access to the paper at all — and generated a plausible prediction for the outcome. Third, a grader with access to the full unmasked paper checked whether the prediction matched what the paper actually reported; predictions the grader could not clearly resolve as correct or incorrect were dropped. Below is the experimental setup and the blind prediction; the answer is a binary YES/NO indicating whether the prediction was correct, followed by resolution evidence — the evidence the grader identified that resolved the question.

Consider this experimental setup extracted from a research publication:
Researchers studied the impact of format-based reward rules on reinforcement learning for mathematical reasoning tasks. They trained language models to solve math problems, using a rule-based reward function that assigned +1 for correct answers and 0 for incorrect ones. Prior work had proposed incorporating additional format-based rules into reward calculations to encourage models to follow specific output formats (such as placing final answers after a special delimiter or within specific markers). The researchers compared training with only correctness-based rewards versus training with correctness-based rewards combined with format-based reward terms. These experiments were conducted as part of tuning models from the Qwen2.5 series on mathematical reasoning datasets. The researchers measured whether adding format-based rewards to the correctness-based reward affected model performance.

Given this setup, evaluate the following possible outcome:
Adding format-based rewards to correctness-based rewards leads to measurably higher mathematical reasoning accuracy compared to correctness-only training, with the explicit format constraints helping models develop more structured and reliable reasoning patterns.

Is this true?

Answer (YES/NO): NO